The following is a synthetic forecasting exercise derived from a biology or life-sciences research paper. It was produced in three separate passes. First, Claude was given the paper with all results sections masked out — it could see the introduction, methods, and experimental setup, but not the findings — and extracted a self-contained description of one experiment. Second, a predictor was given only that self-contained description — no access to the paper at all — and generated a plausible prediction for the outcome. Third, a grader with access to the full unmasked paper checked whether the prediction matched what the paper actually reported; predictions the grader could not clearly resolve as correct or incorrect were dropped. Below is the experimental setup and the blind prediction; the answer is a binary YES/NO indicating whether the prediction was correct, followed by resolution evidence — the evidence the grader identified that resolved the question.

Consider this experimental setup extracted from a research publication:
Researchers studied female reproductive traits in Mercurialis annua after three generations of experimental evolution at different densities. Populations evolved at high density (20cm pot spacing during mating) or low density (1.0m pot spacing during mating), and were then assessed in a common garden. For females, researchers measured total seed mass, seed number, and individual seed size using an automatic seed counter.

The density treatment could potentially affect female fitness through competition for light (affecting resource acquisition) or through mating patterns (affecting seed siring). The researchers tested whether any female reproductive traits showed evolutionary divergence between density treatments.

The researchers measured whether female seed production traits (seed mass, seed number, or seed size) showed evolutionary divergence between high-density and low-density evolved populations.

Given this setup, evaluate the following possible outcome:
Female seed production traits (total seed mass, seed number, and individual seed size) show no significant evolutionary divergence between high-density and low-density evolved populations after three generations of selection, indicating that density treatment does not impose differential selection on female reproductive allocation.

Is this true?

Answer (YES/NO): YES